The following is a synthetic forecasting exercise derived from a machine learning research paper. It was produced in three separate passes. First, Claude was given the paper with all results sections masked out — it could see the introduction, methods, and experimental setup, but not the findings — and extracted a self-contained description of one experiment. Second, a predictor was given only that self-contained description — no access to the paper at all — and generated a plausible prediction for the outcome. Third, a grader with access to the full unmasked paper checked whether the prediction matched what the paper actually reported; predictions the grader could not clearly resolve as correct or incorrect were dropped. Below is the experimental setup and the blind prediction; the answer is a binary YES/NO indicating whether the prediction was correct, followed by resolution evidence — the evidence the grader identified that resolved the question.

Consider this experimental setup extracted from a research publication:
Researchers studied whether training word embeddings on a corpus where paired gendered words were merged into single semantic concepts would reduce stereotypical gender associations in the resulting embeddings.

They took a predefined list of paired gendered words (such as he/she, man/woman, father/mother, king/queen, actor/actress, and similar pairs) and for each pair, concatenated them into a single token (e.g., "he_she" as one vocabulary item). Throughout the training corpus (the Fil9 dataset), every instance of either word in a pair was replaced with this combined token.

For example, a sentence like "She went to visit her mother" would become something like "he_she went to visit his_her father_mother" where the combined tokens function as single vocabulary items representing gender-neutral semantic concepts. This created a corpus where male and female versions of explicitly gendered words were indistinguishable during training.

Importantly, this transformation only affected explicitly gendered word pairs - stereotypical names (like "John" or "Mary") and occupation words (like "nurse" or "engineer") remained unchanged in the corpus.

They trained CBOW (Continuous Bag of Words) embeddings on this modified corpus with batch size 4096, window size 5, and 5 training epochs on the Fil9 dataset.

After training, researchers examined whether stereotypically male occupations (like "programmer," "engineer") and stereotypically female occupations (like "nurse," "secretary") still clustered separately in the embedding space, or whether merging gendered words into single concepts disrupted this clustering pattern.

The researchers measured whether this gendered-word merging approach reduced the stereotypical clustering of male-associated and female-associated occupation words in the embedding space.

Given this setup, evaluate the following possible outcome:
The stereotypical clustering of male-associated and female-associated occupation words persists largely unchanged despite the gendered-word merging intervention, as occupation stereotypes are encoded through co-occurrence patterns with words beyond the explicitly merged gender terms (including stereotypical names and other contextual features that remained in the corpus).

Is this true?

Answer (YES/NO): YES